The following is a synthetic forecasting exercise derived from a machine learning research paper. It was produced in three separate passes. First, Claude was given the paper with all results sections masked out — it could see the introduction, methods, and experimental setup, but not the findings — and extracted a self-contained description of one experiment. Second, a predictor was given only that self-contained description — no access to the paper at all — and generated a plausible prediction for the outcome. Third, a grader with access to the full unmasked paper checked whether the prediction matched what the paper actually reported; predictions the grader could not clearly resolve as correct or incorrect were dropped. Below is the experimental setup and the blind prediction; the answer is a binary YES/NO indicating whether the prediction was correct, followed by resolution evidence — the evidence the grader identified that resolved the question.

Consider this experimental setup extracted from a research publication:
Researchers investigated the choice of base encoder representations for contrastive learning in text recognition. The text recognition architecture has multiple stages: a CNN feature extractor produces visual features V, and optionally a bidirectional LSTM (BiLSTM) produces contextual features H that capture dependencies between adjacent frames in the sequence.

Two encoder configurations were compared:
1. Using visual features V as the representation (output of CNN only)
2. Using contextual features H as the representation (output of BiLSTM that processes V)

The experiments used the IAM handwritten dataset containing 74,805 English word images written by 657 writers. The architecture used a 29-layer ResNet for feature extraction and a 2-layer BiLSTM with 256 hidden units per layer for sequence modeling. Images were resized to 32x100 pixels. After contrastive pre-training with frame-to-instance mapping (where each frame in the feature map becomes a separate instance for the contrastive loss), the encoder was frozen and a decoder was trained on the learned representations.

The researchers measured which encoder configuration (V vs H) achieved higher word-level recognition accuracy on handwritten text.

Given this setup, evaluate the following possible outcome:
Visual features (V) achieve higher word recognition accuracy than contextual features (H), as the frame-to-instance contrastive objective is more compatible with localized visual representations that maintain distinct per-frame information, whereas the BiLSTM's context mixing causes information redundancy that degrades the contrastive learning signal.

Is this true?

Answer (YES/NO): NO